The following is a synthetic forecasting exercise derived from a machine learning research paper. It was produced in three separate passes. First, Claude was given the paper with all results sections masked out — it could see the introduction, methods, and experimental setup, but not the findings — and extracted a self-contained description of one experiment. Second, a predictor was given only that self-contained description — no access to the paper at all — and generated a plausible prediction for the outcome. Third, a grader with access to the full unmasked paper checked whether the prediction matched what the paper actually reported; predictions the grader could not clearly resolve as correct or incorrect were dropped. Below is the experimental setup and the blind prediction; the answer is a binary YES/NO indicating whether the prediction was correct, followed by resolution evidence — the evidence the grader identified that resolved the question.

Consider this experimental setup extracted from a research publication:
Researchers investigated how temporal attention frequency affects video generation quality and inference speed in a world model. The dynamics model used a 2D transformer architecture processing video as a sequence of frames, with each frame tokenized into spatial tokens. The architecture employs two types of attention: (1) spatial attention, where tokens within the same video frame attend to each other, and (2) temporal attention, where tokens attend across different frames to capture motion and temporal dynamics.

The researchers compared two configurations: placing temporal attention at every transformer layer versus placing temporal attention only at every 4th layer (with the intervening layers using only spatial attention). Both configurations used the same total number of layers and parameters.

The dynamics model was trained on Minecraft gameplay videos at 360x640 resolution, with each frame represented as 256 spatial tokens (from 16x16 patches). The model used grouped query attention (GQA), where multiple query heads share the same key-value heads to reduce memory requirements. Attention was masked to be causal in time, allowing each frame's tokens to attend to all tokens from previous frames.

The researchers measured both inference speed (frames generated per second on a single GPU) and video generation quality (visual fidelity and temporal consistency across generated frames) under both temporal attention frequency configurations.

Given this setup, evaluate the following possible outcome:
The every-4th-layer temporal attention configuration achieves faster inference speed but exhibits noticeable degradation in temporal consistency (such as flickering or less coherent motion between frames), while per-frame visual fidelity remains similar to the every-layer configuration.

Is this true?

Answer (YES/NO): NO